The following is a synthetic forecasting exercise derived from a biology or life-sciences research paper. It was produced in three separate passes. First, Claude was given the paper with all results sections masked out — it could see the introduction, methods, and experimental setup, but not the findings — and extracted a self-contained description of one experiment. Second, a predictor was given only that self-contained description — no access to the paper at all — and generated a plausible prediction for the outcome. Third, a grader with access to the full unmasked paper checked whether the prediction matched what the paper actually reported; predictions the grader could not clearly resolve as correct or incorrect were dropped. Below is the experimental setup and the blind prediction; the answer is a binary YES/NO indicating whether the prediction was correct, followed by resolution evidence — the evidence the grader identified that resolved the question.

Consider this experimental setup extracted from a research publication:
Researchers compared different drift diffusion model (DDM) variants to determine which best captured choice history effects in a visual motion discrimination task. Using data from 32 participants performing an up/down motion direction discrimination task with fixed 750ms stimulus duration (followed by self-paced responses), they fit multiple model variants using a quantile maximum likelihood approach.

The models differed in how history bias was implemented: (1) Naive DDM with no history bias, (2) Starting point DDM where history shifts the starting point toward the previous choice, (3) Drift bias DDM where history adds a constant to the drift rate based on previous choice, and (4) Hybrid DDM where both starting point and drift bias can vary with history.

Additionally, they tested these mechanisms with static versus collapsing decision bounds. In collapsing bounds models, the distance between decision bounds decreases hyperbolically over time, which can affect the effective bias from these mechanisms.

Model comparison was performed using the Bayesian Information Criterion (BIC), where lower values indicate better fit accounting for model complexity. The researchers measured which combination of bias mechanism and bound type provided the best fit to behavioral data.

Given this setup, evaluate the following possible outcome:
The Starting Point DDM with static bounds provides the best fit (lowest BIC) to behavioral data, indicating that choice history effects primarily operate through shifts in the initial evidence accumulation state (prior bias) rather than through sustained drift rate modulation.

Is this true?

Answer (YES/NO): NO